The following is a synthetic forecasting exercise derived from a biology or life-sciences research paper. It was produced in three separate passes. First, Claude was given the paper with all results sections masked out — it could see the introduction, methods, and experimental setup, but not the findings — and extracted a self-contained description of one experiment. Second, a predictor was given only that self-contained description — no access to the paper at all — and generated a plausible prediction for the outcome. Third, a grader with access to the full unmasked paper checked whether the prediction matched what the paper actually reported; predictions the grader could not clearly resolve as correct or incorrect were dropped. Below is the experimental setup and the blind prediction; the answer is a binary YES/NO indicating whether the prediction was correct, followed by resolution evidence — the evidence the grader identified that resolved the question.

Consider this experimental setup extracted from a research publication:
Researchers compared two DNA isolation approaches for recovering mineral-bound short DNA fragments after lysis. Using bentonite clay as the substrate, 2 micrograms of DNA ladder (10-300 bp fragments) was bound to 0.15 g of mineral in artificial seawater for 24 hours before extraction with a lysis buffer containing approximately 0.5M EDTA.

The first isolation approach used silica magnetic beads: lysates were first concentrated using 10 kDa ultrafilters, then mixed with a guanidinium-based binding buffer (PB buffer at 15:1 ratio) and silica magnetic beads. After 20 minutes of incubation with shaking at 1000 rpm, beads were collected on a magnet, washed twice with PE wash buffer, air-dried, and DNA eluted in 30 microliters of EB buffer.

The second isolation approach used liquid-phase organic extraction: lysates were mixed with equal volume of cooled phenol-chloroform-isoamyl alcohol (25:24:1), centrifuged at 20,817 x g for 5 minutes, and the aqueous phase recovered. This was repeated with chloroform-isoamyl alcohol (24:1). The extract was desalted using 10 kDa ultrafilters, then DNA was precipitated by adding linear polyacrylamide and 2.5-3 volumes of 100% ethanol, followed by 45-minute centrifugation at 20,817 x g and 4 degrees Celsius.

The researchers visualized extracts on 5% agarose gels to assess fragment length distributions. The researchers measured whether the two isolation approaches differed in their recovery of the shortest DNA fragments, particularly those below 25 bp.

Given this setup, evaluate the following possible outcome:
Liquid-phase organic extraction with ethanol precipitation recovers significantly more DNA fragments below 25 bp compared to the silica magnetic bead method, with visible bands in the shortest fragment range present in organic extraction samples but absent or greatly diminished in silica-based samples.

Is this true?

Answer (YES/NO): YES